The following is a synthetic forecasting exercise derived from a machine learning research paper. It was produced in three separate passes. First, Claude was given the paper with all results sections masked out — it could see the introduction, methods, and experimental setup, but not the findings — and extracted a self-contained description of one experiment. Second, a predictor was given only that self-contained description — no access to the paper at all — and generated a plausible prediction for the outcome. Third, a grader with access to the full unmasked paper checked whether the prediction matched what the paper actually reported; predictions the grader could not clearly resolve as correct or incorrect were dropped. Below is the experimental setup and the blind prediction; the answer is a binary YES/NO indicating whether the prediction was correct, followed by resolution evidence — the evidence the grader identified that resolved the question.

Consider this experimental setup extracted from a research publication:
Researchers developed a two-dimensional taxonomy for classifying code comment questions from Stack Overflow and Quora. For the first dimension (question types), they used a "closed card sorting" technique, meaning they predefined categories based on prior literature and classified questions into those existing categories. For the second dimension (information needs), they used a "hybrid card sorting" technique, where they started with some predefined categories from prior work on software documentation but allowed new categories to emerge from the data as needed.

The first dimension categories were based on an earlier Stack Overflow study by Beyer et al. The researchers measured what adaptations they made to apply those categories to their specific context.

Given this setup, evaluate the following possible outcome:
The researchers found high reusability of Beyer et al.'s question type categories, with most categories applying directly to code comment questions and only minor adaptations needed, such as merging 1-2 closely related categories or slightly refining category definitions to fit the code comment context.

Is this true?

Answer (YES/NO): NO